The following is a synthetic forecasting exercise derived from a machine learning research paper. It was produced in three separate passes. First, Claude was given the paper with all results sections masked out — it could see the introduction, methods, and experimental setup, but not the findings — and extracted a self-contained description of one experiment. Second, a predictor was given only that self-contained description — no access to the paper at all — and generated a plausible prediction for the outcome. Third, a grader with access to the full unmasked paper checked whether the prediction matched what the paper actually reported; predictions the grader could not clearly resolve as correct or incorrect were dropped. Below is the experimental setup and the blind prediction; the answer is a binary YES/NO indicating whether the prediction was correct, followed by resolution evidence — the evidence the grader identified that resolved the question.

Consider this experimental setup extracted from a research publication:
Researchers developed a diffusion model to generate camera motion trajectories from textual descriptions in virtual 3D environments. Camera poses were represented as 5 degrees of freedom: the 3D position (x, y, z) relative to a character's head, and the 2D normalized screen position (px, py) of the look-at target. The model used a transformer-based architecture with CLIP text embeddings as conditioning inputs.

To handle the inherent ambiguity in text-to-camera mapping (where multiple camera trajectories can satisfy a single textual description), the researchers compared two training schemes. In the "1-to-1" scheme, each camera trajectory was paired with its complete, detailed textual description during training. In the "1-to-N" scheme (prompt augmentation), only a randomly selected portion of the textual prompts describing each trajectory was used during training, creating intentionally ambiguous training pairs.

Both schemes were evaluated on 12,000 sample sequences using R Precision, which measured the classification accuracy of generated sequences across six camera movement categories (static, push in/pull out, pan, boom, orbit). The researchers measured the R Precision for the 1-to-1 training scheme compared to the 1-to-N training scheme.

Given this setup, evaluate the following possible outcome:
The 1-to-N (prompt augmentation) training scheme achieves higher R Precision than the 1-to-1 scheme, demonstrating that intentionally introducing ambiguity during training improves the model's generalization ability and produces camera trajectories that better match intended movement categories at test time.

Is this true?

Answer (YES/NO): YES